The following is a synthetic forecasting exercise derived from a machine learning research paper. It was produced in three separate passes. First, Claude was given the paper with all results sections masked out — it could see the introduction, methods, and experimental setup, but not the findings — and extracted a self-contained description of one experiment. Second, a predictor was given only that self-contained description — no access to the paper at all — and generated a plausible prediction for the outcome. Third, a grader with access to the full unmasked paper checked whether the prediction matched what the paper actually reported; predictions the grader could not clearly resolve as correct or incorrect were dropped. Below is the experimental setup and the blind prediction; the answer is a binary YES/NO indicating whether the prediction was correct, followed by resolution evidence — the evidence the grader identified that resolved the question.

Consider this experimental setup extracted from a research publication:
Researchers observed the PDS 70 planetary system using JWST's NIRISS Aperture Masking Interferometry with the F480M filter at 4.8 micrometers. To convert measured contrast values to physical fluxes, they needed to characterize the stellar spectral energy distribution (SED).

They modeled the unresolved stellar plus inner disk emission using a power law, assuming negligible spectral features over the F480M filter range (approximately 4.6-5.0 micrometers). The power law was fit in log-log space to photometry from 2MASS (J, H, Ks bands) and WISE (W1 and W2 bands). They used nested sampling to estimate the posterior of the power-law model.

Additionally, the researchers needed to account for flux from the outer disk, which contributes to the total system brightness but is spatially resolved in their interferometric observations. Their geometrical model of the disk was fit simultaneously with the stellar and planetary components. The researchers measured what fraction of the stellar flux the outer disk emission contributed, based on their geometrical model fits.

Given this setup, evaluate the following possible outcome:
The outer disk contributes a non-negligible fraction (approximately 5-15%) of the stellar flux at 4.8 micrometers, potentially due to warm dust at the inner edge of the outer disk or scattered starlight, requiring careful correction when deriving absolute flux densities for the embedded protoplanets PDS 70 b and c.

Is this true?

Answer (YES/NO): NO